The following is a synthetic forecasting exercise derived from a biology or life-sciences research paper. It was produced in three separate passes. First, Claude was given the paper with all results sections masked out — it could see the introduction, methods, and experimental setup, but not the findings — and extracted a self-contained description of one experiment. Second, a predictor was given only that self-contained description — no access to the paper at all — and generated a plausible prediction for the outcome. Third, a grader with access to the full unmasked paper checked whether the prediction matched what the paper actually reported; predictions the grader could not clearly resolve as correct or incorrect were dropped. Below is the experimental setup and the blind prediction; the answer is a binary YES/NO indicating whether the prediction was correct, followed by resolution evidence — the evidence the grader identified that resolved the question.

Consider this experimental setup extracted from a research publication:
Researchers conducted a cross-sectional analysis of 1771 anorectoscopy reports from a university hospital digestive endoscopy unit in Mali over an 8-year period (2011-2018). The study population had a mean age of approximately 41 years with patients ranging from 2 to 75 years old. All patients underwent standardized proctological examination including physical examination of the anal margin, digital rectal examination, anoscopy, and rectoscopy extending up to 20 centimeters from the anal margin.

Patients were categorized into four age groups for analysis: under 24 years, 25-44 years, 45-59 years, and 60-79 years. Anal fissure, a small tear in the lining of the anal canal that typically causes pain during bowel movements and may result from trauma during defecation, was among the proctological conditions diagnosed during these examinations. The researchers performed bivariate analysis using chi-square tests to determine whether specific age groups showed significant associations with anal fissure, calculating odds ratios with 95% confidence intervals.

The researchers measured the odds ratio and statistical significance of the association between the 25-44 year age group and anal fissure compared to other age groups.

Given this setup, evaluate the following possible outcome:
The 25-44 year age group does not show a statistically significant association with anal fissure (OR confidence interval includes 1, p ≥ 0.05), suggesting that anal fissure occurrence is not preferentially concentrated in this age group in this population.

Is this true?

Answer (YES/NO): NO